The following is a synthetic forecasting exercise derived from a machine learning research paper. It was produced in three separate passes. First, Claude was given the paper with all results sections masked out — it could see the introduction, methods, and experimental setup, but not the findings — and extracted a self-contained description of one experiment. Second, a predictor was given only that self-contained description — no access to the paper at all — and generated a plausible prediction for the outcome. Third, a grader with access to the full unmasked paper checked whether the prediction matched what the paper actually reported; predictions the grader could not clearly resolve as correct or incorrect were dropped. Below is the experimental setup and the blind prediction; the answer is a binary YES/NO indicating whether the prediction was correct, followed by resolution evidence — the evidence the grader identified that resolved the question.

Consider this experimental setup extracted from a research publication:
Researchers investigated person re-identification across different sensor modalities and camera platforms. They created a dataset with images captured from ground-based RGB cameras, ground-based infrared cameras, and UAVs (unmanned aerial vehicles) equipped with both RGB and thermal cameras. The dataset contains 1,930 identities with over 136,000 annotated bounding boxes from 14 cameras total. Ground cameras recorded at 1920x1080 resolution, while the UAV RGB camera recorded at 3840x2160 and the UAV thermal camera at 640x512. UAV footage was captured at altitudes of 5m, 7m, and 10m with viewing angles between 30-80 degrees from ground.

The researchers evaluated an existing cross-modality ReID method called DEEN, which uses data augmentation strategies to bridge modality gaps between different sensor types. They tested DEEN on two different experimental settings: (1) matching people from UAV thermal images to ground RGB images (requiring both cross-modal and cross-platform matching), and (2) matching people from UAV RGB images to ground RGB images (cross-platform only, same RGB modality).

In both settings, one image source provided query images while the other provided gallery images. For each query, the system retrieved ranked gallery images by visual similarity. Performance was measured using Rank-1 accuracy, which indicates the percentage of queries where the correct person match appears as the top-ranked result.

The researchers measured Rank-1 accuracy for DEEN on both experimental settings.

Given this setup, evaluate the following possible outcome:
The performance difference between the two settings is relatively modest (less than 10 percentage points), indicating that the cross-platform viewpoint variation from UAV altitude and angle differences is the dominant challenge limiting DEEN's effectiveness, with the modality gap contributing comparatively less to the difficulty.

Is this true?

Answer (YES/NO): NO